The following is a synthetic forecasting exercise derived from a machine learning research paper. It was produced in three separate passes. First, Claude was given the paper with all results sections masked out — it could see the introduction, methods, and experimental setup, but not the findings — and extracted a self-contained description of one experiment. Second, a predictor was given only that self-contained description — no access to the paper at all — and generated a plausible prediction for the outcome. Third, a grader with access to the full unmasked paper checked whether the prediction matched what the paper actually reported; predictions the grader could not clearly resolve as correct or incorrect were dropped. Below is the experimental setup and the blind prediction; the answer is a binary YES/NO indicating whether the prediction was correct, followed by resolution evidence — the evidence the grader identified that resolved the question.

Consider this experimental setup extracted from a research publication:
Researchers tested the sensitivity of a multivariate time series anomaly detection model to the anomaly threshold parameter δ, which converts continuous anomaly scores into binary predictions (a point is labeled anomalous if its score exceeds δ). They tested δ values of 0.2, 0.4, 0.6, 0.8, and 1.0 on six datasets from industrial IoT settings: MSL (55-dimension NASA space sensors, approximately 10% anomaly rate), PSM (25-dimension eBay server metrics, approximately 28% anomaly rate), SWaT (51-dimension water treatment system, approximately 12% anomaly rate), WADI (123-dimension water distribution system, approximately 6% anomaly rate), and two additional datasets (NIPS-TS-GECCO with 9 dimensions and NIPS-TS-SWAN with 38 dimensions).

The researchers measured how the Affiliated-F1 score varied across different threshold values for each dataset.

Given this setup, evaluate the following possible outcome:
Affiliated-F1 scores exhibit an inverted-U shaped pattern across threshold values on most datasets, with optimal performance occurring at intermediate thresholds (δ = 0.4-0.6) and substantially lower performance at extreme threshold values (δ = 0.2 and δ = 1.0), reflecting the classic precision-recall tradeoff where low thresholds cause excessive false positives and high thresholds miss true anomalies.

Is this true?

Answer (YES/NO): NO